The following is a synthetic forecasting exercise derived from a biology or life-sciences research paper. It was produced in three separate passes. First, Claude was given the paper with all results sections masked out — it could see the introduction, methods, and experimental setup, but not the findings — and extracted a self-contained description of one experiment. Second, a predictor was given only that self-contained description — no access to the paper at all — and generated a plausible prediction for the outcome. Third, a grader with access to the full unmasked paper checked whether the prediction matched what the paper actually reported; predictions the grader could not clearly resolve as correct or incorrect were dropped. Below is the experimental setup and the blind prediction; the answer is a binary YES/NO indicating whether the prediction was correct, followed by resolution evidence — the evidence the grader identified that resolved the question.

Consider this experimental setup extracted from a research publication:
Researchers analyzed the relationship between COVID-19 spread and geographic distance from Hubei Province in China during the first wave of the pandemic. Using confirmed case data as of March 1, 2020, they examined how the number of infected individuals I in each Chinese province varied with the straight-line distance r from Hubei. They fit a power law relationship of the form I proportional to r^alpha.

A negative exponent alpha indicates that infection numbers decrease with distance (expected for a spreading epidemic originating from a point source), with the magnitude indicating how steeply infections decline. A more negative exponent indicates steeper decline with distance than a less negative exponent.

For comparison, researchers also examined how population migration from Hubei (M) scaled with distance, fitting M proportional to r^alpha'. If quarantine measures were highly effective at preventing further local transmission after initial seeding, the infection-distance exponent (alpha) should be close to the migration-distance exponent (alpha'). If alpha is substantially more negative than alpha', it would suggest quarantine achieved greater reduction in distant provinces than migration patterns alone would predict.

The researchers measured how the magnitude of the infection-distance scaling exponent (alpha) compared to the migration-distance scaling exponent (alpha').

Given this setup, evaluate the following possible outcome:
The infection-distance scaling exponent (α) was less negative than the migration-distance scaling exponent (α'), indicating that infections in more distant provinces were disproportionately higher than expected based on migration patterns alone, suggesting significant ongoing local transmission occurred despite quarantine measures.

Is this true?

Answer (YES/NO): NO